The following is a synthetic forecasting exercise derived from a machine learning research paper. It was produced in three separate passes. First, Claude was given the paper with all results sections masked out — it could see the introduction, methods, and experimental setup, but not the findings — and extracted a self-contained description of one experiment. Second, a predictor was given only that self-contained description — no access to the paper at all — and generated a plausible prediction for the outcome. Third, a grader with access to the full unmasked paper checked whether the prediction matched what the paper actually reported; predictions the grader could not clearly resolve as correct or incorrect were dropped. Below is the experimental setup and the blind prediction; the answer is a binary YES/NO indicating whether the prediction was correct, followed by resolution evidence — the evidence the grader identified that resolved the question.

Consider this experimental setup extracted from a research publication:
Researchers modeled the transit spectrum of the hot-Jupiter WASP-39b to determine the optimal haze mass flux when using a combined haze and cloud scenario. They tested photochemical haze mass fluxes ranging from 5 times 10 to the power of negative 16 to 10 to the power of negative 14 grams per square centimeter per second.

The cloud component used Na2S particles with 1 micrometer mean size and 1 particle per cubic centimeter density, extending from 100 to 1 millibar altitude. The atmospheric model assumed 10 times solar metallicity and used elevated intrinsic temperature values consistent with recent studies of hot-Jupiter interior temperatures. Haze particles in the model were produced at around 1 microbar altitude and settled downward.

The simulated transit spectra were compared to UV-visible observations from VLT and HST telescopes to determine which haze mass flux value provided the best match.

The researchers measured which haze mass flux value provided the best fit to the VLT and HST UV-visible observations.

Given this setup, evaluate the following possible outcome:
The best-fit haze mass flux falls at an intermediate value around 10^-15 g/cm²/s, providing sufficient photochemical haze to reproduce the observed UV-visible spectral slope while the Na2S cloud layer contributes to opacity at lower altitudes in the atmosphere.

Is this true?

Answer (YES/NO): YES